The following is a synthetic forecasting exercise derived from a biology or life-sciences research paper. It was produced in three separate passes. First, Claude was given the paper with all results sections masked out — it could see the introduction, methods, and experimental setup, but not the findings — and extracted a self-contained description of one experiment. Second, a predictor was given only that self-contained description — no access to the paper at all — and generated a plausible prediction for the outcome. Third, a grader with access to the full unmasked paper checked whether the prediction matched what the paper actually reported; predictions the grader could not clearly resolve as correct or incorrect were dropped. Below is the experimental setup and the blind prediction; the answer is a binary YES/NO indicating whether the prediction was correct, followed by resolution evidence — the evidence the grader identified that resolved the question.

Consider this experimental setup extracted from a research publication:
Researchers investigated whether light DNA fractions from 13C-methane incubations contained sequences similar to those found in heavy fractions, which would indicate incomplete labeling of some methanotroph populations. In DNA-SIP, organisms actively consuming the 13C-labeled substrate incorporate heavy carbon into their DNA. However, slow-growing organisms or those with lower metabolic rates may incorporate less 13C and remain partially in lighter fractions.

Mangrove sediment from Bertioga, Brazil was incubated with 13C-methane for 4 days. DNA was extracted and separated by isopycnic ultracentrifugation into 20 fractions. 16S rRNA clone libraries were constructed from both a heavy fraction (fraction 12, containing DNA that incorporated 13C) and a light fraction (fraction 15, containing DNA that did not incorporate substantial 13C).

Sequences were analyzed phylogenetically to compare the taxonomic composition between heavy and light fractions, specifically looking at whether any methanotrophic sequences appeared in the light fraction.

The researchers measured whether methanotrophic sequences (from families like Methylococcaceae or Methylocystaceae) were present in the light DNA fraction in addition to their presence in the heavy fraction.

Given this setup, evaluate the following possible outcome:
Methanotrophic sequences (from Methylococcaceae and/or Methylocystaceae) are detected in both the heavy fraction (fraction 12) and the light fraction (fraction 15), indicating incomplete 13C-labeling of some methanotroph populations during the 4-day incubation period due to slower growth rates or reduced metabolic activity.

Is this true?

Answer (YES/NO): NO